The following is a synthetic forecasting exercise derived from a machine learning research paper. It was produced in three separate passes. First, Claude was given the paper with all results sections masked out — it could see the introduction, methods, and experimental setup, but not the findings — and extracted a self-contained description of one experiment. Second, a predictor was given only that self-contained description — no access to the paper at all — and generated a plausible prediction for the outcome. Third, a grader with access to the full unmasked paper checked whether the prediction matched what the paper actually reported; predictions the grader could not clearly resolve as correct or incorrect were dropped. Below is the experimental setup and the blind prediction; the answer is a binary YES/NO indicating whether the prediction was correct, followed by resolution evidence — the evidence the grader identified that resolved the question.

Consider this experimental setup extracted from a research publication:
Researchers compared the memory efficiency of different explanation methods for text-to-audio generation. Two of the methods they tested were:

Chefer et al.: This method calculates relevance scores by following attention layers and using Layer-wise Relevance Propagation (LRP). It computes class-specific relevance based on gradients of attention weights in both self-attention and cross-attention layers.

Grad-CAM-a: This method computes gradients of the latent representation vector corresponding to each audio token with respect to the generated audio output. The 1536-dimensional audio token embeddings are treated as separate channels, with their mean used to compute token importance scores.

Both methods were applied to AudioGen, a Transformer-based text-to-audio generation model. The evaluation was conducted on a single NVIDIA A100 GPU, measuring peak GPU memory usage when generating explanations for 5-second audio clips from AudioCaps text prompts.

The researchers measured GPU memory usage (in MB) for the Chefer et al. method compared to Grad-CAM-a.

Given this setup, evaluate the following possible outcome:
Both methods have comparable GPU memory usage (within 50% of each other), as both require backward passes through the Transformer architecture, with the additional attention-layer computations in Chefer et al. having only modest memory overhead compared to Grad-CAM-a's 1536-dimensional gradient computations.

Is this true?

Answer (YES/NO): YES